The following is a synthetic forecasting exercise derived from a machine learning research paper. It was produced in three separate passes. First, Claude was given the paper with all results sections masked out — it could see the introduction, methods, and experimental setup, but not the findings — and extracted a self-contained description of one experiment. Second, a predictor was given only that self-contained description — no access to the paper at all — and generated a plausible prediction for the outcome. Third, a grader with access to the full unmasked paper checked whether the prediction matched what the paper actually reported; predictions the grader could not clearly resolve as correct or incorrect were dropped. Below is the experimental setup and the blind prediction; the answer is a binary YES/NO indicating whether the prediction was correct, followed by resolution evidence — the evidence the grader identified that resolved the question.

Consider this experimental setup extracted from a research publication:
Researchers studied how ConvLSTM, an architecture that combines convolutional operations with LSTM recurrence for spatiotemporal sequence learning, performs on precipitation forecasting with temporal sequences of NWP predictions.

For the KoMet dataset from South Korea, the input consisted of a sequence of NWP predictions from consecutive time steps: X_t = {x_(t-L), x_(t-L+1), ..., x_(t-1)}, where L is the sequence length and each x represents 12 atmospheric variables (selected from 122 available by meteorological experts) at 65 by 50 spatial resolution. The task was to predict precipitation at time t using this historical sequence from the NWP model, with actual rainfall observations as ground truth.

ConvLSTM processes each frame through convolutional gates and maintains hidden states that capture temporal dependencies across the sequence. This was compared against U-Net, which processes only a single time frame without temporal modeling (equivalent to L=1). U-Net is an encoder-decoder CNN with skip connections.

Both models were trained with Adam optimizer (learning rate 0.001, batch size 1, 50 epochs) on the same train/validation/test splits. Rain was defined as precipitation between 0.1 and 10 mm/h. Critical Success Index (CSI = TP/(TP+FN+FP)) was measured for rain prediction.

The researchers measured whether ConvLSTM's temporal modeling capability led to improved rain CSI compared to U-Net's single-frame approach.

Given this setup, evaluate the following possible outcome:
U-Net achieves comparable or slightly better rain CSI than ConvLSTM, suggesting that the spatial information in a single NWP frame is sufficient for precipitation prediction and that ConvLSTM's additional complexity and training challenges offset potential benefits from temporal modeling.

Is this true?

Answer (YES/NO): YES